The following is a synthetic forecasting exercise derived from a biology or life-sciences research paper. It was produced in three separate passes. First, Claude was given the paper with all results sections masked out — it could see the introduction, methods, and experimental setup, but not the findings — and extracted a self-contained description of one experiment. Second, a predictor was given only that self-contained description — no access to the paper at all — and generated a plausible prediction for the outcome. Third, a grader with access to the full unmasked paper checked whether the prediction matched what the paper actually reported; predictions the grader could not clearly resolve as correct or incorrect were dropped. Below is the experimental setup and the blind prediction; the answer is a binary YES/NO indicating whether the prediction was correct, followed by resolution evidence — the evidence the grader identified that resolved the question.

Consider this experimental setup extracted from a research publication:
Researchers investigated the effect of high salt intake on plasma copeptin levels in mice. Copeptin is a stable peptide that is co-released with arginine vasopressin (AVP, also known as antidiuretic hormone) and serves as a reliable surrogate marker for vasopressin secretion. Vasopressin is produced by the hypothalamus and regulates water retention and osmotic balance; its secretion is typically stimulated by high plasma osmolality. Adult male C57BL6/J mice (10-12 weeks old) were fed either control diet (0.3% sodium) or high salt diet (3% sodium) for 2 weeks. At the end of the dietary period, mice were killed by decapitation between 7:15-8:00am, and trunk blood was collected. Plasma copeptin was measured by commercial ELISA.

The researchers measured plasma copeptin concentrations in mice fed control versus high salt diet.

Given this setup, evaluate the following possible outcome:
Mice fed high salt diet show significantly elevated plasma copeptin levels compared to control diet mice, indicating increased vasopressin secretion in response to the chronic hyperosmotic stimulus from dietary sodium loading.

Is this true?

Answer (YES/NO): YES